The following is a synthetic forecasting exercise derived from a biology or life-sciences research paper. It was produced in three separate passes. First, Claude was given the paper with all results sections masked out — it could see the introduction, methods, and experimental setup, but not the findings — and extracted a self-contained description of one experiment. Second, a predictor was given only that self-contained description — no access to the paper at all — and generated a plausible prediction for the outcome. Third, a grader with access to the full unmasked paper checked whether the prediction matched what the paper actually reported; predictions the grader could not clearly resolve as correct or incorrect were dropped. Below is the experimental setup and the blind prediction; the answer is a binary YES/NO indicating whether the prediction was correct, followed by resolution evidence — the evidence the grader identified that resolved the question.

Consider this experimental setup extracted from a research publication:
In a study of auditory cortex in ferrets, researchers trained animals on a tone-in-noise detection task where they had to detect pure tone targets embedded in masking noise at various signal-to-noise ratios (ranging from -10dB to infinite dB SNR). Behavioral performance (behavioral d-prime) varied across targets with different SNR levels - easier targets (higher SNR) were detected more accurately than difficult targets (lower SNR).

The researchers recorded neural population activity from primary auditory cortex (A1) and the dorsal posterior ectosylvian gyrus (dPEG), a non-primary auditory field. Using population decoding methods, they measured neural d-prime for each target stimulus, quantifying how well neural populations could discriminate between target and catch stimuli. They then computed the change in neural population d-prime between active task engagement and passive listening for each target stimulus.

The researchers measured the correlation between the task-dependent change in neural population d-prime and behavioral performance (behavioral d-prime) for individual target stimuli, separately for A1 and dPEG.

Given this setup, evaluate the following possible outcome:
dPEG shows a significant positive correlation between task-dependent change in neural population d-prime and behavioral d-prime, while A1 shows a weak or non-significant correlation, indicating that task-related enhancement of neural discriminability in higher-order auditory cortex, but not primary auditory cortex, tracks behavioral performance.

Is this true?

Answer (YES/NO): YES